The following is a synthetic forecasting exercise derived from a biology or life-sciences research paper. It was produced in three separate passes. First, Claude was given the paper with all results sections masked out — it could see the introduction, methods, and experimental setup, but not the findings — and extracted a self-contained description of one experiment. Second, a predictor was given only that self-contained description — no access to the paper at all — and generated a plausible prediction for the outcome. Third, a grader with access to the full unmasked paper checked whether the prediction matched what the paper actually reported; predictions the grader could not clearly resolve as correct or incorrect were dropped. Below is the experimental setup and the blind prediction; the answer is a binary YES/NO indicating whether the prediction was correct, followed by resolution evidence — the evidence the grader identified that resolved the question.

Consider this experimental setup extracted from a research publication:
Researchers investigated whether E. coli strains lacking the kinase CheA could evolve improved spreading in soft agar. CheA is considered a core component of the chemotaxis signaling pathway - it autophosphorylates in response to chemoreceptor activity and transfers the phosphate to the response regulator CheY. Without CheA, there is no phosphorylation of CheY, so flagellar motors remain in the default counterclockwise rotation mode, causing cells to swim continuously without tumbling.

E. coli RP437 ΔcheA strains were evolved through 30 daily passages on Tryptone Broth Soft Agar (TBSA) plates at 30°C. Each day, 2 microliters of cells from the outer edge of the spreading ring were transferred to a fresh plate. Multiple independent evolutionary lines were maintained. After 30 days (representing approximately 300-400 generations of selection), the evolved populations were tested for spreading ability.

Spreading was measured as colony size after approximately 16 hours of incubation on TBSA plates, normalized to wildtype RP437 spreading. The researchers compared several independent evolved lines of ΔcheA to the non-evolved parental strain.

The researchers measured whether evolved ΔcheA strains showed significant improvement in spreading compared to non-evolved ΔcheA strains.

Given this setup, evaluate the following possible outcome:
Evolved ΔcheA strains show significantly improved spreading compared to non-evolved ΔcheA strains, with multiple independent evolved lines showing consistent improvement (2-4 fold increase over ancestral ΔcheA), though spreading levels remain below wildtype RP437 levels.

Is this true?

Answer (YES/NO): NO